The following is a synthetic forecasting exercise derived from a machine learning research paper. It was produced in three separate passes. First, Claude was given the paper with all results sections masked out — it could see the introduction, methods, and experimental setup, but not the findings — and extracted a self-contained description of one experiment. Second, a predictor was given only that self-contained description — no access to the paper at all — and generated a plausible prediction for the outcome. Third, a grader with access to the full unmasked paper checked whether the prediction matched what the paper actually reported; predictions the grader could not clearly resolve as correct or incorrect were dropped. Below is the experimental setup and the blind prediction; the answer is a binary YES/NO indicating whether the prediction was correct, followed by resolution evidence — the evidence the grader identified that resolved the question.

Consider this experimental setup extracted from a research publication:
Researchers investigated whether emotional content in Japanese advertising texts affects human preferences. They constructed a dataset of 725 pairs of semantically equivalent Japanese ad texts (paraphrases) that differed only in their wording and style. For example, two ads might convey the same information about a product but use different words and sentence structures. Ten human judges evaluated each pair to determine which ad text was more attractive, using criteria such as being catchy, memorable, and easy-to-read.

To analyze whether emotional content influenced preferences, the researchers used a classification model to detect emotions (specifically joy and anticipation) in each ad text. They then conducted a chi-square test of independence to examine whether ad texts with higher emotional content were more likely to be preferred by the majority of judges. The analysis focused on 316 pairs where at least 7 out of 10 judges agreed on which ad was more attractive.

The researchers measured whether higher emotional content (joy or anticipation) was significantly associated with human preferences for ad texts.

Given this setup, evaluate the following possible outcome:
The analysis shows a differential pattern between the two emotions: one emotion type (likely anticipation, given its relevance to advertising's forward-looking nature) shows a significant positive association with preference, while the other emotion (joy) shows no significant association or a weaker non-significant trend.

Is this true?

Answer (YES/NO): NO